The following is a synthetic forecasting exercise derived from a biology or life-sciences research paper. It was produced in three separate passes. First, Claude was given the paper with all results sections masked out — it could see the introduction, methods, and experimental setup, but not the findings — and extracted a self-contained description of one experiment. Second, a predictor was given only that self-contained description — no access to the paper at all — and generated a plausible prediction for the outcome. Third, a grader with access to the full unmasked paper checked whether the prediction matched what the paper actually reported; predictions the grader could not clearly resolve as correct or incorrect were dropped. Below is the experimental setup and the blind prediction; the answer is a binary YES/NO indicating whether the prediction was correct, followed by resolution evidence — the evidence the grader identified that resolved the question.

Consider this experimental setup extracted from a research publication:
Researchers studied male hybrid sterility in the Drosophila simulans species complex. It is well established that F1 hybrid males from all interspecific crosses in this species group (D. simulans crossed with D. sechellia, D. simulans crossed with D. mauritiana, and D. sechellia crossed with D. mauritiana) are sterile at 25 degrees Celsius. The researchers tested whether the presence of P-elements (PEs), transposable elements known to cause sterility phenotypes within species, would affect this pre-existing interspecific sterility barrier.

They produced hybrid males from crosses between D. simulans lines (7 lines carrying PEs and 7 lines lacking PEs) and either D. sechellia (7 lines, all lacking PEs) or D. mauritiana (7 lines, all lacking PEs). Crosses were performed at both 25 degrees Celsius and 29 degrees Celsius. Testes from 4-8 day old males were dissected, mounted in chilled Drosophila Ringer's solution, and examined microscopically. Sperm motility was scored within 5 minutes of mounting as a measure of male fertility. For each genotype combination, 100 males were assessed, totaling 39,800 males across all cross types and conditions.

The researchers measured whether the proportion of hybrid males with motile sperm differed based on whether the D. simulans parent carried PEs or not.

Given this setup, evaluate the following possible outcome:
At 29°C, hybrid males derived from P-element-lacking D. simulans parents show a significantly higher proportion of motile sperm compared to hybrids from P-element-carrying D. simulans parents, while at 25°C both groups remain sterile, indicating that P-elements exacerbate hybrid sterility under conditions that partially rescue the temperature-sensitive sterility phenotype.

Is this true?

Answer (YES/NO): NO